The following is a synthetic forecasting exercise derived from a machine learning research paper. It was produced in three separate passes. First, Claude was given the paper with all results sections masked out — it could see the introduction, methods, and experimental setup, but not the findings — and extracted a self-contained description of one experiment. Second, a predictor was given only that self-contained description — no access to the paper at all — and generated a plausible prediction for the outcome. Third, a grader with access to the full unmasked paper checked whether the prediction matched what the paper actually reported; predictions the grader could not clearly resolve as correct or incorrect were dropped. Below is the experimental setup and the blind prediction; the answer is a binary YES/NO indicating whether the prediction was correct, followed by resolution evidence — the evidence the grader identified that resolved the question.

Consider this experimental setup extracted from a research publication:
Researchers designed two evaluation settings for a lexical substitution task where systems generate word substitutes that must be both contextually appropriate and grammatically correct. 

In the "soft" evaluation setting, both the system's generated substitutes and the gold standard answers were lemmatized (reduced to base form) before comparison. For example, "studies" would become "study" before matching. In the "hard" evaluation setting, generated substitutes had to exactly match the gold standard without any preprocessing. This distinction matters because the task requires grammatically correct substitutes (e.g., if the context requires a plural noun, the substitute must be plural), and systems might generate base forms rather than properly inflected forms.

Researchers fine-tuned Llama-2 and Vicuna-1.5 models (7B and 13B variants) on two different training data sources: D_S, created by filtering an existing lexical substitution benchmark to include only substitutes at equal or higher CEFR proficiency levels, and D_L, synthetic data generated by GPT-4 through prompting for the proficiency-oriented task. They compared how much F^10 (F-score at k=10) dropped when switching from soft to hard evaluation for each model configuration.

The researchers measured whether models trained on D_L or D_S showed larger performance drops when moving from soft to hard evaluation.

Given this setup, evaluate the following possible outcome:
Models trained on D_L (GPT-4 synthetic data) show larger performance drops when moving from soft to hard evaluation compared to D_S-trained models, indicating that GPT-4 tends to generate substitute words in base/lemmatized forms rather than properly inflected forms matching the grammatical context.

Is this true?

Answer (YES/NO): NO